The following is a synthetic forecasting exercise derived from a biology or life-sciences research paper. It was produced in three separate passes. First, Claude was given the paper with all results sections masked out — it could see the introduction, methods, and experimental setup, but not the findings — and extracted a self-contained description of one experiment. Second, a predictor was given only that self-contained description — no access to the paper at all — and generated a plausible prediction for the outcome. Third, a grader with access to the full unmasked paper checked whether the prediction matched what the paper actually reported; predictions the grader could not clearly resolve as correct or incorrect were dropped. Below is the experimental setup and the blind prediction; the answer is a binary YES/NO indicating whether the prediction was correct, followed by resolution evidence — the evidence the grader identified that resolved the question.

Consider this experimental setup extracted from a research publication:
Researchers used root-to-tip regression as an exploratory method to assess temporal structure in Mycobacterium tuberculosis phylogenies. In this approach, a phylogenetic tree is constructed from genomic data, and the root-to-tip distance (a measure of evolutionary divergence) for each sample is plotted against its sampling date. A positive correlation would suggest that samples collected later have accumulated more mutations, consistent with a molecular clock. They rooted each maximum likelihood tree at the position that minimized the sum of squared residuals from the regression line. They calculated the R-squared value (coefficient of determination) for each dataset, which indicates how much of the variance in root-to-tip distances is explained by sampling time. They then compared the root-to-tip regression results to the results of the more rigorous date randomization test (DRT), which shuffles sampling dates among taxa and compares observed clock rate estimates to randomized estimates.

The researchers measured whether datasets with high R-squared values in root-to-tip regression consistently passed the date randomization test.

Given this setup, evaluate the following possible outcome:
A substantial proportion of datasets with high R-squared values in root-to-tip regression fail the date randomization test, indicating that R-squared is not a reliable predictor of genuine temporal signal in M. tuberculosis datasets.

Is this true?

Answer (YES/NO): NO